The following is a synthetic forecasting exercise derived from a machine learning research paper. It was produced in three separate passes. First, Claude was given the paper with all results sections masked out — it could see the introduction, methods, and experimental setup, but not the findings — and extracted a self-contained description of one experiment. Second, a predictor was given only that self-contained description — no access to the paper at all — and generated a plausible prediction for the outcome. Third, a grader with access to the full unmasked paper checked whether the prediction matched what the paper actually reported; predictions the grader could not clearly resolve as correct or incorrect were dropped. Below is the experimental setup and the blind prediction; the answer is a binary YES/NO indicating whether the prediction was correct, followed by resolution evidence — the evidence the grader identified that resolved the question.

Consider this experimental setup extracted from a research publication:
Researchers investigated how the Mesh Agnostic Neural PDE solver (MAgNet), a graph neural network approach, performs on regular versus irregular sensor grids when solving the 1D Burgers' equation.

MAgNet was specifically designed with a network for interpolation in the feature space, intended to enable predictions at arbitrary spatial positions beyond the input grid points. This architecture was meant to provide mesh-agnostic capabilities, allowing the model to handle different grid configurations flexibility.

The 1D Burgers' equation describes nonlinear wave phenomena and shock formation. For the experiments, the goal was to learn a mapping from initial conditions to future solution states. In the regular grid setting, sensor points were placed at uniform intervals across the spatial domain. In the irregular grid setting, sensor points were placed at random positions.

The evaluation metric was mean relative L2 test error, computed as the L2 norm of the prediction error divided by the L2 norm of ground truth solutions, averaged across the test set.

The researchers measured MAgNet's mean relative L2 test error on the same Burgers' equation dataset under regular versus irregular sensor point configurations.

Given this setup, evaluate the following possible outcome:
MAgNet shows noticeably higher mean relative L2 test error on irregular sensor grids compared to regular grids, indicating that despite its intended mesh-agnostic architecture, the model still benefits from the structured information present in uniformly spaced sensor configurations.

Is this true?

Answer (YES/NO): YES